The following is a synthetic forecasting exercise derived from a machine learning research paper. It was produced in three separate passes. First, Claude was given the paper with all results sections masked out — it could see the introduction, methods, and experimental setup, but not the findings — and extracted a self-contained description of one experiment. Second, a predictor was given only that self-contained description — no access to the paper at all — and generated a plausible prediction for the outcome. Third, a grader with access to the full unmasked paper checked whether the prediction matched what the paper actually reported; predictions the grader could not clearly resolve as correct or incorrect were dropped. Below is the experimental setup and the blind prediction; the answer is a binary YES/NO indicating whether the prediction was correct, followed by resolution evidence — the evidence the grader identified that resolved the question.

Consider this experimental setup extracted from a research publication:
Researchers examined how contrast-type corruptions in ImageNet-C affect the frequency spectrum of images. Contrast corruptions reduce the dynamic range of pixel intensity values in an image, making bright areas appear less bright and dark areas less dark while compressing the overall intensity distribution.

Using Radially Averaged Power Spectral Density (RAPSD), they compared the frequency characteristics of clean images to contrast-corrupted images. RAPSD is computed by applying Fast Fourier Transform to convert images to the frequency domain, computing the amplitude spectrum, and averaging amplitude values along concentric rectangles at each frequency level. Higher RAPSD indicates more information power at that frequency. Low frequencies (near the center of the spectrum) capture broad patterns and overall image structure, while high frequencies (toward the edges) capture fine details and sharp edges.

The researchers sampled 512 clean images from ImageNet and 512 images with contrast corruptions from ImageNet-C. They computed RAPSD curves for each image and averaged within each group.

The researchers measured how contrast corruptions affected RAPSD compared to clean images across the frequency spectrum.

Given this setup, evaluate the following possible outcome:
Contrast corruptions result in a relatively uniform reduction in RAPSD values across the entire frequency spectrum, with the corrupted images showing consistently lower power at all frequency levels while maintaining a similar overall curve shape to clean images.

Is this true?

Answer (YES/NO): NO